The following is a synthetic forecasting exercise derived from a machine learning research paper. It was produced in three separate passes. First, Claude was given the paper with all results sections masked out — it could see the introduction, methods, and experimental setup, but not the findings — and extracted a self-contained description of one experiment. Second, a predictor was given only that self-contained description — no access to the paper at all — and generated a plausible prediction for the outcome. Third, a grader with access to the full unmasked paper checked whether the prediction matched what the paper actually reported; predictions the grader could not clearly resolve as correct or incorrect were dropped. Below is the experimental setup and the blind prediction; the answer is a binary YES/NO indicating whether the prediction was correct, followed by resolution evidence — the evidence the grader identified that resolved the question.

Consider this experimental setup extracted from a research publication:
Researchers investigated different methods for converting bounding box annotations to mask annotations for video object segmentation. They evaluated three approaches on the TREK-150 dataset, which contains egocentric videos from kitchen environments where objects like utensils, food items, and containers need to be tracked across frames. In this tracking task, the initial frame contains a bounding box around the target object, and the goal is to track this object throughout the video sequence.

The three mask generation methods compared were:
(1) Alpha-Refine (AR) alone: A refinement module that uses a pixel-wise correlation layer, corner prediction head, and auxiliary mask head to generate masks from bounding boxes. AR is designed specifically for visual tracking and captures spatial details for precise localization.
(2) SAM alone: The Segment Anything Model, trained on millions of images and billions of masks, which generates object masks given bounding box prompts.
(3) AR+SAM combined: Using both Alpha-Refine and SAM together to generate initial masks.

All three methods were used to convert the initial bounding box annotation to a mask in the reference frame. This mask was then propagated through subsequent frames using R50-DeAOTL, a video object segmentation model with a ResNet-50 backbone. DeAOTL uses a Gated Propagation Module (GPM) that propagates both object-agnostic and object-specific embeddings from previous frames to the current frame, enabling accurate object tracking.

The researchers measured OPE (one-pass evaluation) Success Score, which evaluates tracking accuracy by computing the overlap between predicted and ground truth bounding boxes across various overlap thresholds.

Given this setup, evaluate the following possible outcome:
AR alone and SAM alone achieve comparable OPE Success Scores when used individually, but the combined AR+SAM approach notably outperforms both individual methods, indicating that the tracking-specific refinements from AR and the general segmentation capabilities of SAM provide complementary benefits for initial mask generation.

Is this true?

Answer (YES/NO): NO